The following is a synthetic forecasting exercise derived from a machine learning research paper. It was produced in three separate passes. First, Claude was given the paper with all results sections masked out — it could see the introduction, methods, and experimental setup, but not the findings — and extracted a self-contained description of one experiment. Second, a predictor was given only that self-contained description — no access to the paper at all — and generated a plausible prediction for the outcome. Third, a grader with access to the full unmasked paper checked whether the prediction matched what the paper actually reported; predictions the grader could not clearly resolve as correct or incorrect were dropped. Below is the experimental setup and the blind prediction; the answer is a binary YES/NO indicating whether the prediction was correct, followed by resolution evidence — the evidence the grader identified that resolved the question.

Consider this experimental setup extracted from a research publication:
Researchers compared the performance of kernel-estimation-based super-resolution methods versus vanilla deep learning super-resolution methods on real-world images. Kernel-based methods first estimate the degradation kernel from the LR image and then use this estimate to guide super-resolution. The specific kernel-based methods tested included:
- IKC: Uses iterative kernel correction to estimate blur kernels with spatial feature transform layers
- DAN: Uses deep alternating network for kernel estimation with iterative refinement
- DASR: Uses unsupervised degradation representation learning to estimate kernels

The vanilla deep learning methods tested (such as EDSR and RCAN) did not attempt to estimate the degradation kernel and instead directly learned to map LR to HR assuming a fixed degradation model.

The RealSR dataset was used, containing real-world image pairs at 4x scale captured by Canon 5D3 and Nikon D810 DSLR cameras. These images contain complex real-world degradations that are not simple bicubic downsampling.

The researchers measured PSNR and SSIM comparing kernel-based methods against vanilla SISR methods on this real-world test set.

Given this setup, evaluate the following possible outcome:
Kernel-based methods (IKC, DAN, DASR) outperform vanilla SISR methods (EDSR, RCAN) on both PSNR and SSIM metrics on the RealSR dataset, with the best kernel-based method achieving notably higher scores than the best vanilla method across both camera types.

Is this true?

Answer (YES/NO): NO